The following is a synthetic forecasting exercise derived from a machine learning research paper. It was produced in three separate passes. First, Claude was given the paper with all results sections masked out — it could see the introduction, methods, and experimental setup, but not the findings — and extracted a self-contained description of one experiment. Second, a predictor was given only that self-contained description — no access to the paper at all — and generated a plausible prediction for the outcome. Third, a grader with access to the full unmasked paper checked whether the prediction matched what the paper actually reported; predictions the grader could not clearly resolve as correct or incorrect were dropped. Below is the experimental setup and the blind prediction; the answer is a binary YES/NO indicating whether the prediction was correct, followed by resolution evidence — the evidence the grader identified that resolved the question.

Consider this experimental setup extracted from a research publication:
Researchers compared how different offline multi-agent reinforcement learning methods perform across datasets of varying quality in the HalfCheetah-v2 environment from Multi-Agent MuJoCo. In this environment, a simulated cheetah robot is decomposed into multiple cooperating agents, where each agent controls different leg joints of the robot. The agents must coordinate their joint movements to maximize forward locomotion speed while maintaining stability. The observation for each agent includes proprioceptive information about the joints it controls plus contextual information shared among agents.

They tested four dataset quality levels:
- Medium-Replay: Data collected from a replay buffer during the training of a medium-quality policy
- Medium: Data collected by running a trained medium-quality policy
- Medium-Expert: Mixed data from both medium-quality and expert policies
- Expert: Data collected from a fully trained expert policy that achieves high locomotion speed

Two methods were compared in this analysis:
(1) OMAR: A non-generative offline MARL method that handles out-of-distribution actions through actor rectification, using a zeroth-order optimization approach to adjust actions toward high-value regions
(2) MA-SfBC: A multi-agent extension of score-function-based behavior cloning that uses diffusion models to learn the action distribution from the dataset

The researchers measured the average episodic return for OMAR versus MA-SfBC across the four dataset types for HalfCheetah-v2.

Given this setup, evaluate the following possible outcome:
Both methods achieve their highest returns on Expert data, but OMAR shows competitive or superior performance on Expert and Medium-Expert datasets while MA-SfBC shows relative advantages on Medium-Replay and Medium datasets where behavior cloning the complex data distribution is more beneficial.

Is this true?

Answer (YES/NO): NO